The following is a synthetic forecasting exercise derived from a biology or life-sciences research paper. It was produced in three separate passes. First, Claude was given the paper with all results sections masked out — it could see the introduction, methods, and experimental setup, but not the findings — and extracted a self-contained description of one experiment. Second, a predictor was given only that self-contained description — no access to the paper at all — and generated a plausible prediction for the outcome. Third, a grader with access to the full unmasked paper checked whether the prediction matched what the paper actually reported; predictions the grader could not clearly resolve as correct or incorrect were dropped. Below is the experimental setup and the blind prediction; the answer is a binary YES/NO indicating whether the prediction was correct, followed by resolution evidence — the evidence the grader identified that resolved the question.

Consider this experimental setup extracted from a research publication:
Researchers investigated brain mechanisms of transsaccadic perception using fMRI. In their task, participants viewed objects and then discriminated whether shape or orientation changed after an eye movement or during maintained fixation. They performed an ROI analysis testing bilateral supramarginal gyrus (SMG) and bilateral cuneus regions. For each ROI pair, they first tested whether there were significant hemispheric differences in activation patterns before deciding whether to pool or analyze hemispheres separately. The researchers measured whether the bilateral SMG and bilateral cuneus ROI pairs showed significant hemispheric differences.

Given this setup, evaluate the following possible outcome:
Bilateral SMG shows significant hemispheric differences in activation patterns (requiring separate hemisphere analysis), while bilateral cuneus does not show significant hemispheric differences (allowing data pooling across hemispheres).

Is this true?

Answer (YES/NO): YES